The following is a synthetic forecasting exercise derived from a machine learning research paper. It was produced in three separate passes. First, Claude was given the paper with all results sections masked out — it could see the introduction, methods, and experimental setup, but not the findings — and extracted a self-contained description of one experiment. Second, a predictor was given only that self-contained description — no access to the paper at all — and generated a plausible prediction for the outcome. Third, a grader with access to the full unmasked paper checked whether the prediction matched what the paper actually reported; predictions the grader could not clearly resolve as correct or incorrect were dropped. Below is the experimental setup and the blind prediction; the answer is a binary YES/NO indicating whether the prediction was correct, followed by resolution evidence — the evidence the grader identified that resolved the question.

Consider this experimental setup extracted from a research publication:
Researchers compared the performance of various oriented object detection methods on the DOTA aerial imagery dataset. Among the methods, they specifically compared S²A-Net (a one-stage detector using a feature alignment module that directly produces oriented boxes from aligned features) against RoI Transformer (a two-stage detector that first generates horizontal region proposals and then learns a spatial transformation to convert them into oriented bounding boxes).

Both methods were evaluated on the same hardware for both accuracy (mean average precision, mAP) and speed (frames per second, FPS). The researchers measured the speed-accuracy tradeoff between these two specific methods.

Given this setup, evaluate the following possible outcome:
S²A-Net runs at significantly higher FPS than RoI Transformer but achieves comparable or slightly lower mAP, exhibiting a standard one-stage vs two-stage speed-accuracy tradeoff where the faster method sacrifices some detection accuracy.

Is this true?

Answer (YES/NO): YES